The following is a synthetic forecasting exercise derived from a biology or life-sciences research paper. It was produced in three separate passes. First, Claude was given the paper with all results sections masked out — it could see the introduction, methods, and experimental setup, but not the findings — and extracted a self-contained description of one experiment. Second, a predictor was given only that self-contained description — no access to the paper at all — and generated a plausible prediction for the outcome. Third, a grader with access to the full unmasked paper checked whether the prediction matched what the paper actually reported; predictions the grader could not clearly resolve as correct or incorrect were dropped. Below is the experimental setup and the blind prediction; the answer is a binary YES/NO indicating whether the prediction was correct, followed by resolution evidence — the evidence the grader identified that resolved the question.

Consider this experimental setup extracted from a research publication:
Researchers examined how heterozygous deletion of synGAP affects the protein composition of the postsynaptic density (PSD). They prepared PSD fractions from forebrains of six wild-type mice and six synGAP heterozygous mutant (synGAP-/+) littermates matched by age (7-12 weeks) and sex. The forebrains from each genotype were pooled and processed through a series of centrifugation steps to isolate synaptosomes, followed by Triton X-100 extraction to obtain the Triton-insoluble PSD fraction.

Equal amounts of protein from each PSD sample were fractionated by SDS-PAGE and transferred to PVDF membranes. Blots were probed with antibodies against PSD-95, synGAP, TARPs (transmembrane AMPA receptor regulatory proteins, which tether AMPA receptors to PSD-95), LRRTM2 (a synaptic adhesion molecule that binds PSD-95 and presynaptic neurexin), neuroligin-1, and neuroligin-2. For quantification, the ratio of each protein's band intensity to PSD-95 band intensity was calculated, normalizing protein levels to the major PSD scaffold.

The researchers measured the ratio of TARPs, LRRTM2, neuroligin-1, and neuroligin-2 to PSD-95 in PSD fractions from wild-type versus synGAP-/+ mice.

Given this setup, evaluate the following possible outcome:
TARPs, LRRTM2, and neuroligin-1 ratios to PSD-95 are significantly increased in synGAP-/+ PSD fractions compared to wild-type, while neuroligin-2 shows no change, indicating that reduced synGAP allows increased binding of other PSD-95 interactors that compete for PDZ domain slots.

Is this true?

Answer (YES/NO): NO